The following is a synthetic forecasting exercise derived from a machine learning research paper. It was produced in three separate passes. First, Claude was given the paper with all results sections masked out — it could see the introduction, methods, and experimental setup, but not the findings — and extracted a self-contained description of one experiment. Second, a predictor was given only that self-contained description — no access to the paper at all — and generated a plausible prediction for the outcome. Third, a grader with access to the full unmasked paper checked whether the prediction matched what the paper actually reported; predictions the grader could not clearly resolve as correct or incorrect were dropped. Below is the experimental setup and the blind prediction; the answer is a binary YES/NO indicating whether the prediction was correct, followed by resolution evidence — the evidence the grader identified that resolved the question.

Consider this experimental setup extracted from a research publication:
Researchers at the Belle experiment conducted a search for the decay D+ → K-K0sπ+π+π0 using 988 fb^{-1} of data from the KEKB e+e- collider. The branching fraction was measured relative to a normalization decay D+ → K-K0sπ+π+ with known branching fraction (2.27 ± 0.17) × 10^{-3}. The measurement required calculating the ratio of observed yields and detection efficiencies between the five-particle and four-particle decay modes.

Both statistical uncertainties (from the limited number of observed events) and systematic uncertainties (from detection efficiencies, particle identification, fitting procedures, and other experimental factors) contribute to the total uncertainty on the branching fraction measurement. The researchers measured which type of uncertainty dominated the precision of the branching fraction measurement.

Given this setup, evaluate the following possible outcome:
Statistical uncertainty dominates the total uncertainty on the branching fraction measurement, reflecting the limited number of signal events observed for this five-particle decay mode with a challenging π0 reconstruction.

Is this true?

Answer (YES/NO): YES